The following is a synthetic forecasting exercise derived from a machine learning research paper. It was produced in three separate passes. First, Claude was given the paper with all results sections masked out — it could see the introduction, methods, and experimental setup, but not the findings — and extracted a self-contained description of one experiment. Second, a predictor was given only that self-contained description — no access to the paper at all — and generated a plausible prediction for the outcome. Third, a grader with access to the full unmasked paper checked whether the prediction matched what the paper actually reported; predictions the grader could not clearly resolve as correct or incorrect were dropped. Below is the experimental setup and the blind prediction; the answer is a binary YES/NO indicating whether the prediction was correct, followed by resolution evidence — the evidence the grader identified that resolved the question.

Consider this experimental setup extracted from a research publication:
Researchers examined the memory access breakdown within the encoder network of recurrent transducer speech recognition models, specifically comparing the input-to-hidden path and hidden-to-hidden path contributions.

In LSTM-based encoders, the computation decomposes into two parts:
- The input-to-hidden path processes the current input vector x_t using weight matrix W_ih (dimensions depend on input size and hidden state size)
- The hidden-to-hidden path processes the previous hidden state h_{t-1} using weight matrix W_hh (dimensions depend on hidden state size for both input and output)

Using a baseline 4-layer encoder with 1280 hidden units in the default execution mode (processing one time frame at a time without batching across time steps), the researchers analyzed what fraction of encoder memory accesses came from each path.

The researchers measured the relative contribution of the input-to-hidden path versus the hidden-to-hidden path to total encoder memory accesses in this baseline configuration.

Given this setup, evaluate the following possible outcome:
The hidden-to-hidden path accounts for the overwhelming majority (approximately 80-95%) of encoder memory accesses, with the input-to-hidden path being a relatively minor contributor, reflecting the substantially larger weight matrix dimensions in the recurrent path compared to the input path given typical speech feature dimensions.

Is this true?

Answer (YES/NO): NO